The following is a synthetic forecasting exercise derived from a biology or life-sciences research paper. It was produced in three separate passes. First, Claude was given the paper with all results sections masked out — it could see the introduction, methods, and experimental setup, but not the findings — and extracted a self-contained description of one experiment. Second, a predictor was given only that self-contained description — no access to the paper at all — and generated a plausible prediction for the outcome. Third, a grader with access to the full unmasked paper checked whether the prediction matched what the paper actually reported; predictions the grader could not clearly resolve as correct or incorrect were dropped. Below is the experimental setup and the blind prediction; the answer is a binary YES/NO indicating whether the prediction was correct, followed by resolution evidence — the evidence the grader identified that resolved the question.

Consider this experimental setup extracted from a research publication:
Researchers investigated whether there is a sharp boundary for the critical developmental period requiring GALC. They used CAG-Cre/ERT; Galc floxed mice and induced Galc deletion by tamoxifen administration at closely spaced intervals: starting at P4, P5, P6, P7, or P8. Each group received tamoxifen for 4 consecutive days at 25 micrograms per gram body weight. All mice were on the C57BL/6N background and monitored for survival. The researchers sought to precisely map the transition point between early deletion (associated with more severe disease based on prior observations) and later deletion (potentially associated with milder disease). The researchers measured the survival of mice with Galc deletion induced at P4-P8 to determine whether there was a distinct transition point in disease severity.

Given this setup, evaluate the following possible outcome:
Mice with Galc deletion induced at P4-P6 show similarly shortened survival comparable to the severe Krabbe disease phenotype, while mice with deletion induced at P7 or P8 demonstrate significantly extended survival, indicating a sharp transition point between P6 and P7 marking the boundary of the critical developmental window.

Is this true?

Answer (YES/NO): NO